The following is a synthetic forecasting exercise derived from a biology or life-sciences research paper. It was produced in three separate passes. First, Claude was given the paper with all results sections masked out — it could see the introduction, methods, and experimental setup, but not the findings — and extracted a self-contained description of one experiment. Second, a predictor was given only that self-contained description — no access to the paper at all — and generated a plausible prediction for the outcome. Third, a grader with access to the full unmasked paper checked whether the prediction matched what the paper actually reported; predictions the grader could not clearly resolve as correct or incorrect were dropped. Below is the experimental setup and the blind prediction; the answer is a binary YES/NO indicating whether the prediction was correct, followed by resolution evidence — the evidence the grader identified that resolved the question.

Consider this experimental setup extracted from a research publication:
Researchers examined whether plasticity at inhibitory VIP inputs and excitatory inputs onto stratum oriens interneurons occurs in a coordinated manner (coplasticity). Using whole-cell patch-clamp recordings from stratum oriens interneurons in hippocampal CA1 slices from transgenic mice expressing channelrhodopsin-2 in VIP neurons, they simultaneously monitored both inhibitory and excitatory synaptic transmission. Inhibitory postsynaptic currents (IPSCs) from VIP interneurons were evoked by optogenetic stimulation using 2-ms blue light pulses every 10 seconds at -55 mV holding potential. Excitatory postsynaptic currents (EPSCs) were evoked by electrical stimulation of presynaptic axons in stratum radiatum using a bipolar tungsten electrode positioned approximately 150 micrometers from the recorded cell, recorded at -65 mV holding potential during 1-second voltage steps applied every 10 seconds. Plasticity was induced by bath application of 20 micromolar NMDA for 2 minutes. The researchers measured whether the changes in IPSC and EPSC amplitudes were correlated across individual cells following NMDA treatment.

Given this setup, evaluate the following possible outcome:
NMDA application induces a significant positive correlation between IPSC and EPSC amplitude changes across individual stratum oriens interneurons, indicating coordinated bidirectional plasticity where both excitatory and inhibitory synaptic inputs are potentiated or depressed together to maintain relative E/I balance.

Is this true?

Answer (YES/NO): NO